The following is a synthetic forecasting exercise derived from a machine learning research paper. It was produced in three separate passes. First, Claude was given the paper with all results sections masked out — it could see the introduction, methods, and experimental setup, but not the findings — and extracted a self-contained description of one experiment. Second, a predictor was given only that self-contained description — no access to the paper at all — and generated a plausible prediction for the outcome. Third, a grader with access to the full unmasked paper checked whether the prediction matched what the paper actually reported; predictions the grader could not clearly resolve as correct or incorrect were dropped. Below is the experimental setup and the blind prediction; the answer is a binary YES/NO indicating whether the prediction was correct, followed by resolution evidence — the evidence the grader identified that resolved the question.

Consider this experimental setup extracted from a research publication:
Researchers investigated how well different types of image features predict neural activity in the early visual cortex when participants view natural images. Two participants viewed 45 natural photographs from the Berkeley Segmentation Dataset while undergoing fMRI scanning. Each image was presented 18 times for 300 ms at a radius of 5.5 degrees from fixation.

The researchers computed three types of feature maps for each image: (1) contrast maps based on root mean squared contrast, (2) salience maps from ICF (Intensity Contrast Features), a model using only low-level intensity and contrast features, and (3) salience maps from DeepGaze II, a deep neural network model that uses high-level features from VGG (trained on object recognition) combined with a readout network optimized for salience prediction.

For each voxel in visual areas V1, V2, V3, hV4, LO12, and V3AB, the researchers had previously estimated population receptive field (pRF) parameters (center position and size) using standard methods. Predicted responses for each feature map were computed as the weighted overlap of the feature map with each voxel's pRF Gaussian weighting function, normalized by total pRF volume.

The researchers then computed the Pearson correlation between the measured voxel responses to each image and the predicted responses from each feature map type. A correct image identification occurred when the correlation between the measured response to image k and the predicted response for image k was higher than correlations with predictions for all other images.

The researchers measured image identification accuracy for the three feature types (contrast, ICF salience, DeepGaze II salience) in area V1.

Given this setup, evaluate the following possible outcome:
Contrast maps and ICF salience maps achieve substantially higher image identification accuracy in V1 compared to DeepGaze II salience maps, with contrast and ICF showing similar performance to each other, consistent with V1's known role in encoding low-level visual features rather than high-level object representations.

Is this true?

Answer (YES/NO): NO